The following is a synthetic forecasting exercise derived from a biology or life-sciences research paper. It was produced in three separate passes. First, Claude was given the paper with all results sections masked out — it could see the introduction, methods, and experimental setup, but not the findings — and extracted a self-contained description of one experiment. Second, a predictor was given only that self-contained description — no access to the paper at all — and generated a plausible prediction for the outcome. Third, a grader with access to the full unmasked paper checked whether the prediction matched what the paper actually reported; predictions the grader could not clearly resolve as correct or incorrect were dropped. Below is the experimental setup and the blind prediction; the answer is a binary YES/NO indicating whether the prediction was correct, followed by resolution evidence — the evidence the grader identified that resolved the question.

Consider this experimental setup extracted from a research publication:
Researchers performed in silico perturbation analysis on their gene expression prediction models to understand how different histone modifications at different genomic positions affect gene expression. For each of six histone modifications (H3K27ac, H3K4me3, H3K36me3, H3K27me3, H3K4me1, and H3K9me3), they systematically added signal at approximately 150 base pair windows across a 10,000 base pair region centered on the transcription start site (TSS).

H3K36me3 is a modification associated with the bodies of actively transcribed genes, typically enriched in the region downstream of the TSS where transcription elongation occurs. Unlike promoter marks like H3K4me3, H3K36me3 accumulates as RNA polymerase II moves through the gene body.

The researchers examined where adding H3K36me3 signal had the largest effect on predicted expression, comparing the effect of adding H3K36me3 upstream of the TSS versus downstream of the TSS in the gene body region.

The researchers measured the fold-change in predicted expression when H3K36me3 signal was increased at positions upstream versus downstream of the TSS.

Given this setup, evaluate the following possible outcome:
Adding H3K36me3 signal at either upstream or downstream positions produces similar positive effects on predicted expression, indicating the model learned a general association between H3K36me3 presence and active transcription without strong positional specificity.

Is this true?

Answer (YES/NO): NO